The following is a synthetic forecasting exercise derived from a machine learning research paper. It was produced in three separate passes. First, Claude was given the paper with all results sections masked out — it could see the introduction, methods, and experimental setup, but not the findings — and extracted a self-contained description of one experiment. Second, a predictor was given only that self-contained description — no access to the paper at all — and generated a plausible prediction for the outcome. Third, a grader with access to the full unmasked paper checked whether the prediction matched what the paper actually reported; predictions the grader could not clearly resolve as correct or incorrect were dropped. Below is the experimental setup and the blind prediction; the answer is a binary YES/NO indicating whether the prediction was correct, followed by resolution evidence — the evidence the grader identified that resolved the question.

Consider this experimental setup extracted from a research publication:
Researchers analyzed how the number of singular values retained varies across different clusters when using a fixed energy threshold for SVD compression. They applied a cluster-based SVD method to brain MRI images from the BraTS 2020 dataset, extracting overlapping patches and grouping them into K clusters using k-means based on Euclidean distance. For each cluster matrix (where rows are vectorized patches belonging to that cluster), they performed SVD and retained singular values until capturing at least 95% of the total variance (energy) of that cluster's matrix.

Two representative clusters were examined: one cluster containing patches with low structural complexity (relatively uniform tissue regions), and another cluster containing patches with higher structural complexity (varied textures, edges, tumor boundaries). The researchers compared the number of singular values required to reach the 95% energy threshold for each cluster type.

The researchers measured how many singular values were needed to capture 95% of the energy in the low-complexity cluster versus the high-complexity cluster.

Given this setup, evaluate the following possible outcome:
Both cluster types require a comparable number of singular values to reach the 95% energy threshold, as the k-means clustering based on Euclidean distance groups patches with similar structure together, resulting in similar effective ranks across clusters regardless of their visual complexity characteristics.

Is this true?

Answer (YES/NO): NO